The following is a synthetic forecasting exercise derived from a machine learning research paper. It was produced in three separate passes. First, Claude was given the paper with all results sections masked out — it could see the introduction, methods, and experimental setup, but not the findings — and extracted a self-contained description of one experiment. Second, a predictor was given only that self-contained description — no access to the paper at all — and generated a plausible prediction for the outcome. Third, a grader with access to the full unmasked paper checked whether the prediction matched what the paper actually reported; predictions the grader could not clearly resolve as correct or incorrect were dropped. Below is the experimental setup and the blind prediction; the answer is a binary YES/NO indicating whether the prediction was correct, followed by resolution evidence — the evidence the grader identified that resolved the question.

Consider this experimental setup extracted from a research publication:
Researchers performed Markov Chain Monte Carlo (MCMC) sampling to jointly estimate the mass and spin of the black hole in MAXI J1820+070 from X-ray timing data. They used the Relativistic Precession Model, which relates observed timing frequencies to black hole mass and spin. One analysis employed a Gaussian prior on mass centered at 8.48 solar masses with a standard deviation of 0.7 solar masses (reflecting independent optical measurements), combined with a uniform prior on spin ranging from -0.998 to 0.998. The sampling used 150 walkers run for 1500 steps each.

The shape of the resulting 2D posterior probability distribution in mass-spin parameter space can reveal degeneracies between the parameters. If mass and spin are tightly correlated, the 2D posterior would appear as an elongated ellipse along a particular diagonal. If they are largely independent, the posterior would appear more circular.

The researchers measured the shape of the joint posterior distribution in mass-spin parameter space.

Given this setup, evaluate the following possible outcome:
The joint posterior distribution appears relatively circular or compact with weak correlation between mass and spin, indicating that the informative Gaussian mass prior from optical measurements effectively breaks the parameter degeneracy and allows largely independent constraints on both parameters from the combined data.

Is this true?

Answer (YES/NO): NO